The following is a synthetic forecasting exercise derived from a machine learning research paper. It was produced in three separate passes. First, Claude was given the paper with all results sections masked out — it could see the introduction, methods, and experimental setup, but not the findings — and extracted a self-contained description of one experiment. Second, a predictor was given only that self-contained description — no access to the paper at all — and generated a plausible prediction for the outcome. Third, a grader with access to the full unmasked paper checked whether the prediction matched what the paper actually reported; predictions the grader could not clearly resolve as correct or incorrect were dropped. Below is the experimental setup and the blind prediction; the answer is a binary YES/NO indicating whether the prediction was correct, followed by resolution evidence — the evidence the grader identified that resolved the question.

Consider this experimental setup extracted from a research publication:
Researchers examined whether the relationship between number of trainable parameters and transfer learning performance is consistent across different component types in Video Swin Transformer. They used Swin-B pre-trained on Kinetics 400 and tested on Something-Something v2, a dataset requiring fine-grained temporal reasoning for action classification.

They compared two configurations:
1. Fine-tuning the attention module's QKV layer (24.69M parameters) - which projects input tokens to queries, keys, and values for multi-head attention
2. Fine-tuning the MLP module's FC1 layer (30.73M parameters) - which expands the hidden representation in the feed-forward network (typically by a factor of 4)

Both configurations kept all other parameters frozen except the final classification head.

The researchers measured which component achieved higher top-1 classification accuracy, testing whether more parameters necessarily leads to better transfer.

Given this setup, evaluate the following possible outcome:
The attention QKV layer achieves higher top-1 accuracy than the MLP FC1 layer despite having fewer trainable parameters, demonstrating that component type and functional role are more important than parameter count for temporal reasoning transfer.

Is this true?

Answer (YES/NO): YES